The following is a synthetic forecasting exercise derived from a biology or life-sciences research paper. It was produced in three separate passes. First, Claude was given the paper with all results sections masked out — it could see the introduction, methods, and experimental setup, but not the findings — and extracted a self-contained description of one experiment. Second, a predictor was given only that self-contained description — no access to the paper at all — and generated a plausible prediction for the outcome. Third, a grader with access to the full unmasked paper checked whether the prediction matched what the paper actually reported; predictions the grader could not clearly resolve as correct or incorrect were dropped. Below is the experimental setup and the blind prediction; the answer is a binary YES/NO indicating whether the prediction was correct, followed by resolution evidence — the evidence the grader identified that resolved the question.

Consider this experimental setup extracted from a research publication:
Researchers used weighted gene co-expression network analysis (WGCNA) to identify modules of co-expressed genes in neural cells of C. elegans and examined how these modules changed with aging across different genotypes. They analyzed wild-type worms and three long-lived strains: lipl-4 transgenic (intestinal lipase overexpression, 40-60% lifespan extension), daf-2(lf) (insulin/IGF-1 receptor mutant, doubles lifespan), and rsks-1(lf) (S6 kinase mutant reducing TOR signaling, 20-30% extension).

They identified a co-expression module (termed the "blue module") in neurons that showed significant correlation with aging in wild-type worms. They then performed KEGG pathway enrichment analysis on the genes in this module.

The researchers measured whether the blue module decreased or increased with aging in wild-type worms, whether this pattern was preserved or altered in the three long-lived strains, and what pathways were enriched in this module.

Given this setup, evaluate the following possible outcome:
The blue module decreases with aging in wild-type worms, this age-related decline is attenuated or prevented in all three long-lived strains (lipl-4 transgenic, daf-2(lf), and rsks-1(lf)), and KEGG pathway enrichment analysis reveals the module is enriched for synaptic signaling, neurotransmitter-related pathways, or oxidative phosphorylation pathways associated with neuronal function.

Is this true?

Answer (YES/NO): NO